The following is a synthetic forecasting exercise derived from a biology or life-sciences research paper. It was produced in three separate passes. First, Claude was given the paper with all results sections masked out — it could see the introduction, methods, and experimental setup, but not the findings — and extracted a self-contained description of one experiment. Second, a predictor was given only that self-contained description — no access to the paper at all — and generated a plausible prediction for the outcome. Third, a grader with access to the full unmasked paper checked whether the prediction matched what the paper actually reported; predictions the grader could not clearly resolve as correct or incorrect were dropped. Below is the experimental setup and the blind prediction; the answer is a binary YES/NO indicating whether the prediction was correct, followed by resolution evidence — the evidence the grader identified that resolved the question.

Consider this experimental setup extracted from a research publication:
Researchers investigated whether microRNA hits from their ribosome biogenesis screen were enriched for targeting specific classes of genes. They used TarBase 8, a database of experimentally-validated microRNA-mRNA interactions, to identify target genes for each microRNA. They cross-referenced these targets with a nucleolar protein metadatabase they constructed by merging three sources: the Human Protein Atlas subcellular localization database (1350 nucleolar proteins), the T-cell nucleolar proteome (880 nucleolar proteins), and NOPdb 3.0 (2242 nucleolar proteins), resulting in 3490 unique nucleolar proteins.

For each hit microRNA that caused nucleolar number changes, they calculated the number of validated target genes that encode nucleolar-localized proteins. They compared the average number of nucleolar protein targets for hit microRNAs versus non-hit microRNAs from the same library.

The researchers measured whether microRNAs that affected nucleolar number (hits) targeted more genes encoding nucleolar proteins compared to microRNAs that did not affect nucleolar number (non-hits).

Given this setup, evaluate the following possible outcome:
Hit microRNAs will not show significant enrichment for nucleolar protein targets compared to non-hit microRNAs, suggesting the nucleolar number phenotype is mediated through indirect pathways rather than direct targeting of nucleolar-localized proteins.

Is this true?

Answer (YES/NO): NO